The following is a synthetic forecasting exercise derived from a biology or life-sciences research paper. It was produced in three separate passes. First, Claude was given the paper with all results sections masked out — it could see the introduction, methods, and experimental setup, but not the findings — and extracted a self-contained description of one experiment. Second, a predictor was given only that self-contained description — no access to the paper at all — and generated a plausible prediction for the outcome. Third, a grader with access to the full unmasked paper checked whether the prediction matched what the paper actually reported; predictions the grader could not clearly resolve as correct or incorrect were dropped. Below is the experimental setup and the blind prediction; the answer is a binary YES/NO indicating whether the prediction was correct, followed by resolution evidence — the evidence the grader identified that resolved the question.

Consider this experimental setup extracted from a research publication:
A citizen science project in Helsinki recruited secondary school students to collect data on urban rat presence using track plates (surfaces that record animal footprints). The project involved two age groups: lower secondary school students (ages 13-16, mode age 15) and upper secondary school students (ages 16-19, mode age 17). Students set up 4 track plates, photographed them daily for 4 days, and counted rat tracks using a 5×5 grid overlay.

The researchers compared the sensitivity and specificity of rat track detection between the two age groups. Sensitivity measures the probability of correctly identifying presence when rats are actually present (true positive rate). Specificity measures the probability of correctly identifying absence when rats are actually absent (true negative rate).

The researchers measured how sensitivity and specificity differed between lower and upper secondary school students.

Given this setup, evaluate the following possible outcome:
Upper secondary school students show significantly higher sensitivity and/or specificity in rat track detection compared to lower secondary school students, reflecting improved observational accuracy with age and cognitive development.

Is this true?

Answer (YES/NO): NO